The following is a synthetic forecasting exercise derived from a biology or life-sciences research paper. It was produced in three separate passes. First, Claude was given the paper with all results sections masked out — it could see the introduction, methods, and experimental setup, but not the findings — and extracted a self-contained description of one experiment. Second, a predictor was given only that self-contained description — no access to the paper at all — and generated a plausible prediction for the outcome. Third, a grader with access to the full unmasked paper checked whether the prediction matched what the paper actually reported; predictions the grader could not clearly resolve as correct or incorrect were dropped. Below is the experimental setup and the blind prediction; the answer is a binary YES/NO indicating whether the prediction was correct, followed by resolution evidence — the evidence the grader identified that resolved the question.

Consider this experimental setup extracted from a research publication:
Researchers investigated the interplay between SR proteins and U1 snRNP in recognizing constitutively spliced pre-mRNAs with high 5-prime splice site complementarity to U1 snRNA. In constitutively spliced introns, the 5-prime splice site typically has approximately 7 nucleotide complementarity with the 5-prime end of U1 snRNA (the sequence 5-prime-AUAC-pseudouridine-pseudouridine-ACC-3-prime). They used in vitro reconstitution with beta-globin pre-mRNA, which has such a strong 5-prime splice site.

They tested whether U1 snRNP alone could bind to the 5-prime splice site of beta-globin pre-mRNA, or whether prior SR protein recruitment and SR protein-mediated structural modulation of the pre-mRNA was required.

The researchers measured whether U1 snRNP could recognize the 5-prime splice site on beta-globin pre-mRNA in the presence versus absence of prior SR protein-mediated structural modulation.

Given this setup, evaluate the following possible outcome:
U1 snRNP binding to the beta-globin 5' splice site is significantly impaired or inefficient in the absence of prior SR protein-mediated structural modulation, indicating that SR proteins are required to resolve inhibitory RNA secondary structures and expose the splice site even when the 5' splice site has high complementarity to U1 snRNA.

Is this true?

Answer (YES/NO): YES